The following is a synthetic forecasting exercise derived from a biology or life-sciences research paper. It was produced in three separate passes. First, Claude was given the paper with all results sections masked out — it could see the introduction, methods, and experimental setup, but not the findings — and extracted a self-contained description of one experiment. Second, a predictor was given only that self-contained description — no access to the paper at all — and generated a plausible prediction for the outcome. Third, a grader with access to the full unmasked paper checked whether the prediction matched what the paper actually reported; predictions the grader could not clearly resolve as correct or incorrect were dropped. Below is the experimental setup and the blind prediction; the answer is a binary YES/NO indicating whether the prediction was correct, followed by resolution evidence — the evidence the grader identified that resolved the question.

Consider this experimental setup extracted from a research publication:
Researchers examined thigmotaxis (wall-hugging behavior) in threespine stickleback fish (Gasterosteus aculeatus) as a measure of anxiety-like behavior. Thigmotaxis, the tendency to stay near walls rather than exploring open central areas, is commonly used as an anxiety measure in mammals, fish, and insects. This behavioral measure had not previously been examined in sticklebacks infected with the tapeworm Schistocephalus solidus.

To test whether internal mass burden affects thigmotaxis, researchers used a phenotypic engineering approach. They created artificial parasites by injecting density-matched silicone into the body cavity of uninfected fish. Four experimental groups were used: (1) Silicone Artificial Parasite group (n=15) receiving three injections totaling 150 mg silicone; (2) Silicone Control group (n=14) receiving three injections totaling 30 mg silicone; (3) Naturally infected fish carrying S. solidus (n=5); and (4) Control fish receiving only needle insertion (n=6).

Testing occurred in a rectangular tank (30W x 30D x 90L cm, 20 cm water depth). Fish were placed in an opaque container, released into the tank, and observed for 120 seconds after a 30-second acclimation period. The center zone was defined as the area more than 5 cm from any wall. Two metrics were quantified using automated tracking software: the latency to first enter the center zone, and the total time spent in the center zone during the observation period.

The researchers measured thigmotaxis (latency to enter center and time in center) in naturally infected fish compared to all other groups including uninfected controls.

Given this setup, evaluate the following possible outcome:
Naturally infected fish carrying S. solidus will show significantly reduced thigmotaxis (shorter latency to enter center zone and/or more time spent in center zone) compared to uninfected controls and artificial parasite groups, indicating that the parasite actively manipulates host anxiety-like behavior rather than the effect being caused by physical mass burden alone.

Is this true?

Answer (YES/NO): NO